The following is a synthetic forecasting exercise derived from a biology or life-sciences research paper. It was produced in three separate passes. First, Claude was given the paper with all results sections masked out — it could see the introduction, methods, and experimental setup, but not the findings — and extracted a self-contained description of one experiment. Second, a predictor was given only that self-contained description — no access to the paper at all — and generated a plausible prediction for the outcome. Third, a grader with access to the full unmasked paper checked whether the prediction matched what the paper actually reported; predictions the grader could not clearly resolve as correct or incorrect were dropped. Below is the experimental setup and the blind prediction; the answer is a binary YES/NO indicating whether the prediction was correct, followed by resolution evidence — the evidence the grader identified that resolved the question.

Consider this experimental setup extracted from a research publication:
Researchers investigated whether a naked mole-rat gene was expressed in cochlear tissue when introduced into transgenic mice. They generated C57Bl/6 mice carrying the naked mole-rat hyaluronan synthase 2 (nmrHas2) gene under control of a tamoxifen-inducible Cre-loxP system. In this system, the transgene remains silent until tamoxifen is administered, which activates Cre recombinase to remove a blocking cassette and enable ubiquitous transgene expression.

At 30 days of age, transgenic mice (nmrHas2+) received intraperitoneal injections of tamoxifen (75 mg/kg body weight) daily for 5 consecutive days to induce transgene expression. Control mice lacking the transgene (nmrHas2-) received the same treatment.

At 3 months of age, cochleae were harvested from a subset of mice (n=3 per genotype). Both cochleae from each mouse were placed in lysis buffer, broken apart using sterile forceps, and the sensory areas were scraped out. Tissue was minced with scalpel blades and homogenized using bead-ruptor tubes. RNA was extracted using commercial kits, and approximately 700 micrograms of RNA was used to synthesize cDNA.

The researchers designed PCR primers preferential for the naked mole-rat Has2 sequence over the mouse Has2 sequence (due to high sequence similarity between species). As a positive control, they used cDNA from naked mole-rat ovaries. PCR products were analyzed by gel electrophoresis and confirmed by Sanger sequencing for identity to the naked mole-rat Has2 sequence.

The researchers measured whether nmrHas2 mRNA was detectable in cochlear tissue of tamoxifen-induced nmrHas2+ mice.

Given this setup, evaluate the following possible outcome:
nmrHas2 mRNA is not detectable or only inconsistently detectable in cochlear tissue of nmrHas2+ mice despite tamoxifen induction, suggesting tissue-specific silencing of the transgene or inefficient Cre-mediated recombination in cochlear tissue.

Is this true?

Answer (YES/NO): NO